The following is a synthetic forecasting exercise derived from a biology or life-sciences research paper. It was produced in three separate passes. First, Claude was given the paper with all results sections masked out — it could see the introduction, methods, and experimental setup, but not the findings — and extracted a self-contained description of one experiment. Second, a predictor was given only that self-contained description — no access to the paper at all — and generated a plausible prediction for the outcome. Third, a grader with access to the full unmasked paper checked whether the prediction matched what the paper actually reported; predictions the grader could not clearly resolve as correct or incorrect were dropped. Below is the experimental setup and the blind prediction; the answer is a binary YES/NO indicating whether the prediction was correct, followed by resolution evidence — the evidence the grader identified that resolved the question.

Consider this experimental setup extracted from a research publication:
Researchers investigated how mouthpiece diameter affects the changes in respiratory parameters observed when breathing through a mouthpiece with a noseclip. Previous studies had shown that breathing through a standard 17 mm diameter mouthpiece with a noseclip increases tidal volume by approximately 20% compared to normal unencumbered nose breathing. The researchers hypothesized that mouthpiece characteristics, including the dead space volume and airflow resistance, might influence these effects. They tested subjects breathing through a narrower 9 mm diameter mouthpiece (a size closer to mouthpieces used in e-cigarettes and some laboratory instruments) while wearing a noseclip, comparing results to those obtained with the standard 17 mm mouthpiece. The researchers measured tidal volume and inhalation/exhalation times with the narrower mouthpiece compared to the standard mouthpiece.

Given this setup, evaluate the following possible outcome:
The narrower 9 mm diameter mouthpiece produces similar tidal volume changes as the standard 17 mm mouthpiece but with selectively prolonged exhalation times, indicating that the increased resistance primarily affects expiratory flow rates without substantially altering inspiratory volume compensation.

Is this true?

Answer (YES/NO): NO